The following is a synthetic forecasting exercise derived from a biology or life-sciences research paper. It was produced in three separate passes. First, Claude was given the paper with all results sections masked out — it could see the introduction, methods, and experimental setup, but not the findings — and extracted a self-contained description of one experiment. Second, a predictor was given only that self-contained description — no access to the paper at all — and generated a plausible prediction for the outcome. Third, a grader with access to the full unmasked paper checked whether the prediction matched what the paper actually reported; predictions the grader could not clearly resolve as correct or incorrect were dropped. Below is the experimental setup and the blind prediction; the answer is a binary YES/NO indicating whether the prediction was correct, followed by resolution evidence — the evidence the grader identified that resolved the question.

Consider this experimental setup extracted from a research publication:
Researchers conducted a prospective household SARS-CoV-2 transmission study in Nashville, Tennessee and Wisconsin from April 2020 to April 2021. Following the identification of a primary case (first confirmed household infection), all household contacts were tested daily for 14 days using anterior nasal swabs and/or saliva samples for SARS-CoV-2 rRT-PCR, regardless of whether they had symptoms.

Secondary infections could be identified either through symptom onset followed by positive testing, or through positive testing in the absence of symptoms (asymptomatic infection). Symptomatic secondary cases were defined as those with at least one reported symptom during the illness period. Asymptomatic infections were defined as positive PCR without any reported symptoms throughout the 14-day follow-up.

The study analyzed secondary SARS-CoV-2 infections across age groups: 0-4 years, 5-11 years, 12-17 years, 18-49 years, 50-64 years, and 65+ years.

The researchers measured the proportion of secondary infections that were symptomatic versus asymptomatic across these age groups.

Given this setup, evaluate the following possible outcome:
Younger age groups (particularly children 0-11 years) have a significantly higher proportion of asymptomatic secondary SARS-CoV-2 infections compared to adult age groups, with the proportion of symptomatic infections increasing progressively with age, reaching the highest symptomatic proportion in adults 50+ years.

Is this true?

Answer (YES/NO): NO